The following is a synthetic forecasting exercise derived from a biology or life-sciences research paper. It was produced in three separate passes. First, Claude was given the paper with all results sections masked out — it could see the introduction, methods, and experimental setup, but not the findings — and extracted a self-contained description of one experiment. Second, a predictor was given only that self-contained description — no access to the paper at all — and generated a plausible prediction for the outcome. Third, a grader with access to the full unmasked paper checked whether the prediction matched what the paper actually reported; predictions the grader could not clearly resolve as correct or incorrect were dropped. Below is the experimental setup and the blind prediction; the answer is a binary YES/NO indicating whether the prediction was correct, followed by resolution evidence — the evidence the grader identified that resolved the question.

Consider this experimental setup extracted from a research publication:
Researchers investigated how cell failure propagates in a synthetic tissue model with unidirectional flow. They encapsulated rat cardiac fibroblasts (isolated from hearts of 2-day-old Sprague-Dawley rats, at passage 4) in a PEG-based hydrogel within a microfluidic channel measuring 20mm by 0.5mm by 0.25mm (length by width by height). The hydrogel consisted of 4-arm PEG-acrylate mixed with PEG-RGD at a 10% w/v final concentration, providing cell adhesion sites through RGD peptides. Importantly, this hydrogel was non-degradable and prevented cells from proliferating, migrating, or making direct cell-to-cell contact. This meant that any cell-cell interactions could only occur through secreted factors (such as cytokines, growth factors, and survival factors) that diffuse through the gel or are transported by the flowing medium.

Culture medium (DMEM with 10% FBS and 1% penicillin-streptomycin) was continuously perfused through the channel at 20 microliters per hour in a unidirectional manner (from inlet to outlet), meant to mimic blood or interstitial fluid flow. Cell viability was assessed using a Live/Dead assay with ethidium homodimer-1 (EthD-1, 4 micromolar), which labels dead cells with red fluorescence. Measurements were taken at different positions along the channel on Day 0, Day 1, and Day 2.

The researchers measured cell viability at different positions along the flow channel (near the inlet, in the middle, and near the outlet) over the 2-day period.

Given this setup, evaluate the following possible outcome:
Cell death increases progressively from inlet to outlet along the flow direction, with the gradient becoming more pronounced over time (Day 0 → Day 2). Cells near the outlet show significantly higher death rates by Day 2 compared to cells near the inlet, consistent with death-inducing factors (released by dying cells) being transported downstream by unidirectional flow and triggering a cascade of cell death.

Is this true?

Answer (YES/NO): NO